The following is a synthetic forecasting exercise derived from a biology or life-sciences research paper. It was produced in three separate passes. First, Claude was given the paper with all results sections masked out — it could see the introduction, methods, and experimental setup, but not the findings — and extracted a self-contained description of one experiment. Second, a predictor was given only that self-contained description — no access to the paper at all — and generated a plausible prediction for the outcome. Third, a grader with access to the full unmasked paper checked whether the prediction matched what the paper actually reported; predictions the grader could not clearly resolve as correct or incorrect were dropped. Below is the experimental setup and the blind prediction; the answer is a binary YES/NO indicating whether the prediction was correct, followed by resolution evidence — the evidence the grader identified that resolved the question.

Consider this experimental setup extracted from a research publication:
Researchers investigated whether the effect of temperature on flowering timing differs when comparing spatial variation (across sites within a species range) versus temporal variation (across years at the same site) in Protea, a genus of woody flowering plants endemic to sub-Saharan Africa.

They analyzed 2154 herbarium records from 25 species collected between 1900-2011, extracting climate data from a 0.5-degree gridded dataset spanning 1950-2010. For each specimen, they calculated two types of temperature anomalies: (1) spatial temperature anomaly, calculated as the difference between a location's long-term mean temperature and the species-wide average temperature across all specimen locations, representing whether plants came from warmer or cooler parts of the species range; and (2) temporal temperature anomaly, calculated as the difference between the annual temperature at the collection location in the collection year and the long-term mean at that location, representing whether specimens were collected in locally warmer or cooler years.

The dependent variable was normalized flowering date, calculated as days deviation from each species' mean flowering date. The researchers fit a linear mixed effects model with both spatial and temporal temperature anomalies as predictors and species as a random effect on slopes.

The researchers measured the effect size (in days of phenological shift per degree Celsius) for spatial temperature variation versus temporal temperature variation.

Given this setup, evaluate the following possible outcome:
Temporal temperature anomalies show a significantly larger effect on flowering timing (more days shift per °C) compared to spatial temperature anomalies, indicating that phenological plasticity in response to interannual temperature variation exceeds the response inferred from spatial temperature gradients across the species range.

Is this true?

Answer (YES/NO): NO